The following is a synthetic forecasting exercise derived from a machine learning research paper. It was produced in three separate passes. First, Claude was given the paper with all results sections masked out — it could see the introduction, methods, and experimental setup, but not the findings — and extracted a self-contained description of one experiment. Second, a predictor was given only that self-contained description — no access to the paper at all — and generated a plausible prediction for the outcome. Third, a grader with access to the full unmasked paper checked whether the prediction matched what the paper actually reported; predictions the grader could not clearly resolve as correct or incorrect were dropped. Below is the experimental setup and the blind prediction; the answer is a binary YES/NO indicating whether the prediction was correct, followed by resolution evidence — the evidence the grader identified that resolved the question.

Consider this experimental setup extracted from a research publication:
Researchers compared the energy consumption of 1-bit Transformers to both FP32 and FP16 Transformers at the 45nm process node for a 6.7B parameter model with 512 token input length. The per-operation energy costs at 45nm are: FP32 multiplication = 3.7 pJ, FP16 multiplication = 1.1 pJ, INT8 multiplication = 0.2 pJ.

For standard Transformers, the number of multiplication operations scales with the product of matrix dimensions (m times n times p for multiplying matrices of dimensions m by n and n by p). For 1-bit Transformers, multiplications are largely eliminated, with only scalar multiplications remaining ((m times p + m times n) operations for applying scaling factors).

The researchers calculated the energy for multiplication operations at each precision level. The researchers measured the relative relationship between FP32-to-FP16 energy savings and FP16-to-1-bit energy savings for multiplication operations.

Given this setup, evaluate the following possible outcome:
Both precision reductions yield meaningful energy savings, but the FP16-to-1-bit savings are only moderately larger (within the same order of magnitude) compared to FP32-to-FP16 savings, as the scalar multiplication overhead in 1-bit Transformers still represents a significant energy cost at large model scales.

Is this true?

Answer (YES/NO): NO